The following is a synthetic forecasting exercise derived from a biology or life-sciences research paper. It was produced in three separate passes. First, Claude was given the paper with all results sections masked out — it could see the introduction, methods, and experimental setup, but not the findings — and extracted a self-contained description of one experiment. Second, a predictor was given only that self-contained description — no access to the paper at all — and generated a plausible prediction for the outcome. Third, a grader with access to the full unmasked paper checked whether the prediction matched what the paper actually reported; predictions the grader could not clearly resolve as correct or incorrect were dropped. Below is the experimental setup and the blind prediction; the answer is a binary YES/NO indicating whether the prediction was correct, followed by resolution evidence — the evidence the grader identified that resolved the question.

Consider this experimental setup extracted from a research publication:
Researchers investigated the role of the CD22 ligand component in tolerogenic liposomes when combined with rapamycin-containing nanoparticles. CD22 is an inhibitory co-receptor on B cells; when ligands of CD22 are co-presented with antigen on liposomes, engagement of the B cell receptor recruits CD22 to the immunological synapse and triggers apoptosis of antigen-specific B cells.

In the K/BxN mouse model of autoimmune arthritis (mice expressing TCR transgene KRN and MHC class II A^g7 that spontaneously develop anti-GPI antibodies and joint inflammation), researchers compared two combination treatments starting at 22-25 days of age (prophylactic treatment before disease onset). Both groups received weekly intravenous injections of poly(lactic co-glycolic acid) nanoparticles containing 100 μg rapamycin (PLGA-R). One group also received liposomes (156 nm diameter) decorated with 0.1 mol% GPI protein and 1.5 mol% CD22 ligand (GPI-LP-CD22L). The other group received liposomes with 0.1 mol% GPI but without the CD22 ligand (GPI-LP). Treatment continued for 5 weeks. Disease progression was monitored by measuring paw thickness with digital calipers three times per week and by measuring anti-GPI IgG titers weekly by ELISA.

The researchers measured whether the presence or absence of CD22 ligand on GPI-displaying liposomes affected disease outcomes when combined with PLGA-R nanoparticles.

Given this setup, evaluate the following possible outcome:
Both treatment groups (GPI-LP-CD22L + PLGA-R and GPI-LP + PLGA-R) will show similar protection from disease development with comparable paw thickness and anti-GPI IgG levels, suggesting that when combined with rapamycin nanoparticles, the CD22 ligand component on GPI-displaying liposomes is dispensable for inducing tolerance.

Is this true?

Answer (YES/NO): NO